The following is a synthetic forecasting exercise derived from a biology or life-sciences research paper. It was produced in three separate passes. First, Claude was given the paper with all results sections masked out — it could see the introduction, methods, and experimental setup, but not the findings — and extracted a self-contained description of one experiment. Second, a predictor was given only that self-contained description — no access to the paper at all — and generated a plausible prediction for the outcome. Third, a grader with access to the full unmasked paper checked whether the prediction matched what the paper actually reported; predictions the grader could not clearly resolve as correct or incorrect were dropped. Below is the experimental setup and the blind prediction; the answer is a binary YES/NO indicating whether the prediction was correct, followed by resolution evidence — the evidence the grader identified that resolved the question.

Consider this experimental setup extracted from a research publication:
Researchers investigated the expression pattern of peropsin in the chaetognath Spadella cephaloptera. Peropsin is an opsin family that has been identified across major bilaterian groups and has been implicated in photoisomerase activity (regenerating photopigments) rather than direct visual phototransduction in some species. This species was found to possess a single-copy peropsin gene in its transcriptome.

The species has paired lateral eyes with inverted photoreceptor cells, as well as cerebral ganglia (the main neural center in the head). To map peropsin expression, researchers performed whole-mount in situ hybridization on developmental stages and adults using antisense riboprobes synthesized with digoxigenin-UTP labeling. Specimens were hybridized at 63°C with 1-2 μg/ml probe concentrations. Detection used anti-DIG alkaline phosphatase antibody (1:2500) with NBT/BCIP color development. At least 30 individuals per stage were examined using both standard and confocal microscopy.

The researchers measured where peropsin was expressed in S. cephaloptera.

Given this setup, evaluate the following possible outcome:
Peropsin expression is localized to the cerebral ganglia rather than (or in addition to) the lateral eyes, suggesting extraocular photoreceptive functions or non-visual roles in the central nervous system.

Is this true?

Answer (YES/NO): YES